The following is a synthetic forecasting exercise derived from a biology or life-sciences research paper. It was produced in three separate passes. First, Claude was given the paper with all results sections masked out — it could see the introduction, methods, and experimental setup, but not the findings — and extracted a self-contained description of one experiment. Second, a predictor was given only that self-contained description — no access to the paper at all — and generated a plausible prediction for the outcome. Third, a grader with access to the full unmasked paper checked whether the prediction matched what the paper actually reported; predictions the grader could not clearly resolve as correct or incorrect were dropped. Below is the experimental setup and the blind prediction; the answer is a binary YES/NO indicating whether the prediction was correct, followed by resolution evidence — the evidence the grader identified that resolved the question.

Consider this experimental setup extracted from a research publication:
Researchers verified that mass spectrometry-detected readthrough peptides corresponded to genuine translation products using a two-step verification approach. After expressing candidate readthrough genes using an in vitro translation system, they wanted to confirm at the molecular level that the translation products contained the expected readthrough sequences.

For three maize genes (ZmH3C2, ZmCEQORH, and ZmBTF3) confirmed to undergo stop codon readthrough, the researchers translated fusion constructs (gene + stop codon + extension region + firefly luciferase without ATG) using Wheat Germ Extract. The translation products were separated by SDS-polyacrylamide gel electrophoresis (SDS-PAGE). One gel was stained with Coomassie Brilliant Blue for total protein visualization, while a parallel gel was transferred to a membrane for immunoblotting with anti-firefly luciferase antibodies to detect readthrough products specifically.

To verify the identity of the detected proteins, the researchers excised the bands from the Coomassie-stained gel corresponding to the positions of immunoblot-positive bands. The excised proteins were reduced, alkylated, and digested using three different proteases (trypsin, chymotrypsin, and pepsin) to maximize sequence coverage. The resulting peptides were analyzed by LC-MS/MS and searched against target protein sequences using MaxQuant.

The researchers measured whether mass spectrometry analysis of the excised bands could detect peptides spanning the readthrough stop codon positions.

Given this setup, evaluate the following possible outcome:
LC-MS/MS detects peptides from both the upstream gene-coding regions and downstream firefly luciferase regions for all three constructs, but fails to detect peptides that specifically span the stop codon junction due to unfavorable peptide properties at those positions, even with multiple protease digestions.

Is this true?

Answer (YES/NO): NO